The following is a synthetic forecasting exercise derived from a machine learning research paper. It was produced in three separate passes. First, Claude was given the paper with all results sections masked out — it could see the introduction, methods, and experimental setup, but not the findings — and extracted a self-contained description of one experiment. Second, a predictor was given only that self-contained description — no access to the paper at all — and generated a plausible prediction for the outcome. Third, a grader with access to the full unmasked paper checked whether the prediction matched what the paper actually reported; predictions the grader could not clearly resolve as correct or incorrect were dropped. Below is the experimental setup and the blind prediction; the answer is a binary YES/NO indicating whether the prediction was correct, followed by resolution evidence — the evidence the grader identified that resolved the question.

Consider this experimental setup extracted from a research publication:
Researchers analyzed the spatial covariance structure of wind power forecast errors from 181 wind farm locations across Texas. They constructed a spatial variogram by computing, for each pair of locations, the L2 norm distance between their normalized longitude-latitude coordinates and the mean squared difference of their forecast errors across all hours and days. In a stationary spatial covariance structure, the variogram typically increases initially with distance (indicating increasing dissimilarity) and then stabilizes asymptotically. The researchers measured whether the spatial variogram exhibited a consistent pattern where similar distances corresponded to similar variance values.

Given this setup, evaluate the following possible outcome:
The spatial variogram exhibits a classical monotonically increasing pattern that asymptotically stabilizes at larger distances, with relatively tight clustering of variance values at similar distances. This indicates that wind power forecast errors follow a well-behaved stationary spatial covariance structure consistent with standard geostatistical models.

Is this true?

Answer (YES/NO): NO